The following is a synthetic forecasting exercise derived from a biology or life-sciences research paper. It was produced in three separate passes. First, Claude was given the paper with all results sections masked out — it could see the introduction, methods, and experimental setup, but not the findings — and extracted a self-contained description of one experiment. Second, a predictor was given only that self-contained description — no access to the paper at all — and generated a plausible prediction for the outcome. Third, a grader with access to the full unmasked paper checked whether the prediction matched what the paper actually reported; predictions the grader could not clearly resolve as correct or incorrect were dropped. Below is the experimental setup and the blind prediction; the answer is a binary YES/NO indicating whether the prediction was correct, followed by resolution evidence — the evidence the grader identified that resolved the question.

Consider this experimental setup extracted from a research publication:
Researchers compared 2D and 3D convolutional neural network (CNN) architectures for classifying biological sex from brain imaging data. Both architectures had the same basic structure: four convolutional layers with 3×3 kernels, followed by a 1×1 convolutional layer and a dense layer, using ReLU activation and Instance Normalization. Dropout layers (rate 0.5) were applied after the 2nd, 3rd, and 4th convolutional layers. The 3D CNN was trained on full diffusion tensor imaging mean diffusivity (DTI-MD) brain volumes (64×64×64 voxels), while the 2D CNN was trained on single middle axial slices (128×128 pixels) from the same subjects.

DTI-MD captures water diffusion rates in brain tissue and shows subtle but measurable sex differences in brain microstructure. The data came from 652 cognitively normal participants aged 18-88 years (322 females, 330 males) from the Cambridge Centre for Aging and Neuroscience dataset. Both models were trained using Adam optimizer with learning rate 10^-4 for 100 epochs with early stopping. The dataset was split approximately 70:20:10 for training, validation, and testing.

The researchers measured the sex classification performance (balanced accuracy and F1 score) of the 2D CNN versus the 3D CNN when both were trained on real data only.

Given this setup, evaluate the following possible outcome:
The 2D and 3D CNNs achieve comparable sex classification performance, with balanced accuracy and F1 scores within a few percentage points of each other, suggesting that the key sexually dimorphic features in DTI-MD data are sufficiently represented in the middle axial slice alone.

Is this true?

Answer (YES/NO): NO